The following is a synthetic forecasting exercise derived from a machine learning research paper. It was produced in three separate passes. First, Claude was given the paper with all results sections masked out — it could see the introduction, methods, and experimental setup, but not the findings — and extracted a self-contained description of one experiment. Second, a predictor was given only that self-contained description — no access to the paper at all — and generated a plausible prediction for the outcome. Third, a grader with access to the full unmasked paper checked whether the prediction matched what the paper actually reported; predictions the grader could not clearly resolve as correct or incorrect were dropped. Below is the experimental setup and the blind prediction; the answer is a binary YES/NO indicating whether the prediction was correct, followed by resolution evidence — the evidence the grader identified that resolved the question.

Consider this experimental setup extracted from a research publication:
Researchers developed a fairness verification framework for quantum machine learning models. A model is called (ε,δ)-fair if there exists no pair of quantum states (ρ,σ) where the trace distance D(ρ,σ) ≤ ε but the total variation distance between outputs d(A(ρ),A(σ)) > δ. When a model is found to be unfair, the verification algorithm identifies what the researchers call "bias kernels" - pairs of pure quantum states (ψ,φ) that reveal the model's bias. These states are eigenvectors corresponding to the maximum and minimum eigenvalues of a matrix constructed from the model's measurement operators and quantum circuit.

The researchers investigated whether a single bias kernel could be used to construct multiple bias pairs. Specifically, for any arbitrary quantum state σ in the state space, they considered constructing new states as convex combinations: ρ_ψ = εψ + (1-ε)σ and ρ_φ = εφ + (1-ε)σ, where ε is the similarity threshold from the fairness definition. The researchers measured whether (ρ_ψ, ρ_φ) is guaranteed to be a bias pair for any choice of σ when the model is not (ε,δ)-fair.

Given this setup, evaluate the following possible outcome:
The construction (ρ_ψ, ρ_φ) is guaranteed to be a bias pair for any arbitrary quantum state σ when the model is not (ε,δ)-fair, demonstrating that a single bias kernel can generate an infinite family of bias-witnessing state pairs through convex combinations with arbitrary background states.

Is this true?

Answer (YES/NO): YES